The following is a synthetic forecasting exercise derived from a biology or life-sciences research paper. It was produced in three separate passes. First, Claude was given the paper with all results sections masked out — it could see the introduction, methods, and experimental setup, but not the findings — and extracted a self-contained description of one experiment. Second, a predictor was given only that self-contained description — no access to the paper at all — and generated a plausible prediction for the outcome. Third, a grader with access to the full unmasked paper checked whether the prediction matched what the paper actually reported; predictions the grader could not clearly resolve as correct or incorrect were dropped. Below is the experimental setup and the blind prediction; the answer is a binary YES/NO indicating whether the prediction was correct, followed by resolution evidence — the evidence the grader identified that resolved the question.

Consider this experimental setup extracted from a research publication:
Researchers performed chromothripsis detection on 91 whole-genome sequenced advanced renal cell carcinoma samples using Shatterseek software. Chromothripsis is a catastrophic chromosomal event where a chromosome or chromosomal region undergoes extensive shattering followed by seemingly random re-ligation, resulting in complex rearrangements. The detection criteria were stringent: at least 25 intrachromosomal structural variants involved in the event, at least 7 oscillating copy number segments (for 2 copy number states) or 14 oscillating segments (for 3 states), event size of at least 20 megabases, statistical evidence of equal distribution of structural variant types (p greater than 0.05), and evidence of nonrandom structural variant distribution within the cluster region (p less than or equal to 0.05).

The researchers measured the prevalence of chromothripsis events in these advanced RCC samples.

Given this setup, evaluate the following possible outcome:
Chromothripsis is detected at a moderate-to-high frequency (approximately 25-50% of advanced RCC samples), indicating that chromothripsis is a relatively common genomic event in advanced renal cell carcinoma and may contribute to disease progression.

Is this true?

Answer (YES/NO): NO